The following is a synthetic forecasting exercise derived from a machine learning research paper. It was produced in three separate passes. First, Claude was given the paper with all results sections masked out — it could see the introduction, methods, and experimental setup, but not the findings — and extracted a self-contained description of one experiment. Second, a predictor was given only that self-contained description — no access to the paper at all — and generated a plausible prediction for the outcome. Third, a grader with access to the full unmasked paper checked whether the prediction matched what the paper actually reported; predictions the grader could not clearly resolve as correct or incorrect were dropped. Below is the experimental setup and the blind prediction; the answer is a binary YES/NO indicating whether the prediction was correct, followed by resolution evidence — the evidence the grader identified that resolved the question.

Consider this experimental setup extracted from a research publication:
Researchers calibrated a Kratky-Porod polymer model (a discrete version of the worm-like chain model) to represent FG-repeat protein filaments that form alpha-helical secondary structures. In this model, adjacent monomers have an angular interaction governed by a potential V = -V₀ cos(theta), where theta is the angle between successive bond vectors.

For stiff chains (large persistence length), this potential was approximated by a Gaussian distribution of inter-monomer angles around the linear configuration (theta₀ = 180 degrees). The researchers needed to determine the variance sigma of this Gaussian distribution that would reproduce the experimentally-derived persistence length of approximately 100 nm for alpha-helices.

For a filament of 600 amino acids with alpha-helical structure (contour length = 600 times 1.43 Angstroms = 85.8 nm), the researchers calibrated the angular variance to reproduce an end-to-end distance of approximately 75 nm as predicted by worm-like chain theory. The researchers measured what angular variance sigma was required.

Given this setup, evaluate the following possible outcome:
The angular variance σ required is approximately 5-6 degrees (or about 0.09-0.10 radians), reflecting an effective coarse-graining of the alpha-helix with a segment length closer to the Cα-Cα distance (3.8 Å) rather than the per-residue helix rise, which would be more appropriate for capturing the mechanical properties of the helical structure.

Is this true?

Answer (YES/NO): NO